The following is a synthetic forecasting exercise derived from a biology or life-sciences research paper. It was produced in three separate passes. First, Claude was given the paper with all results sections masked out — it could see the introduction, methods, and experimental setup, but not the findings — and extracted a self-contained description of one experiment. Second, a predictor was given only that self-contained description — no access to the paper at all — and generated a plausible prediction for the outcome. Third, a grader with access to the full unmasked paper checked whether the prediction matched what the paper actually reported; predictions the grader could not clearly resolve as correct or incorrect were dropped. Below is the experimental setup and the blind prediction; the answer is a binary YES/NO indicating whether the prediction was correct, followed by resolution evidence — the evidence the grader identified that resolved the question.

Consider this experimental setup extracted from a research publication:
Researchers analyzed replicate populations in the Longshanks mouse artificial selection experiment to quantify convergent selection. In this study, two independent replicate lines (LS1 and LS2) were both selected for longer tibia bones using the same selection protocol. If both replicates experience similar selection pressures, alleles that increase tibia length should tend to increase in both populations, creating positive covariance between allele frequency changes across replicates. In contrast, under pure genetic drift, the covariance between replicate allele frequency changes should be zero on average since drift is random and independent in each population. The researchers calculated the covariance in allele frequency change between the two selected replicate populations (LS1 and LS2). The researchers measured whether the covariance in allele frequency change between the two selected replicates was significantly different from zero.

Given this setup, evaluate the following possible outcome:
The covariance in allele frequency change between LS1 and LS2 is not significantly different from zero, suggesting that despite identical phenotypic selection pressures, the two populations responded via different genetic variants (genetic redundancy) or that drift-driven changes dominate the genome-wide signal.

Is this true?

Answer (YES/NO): NO